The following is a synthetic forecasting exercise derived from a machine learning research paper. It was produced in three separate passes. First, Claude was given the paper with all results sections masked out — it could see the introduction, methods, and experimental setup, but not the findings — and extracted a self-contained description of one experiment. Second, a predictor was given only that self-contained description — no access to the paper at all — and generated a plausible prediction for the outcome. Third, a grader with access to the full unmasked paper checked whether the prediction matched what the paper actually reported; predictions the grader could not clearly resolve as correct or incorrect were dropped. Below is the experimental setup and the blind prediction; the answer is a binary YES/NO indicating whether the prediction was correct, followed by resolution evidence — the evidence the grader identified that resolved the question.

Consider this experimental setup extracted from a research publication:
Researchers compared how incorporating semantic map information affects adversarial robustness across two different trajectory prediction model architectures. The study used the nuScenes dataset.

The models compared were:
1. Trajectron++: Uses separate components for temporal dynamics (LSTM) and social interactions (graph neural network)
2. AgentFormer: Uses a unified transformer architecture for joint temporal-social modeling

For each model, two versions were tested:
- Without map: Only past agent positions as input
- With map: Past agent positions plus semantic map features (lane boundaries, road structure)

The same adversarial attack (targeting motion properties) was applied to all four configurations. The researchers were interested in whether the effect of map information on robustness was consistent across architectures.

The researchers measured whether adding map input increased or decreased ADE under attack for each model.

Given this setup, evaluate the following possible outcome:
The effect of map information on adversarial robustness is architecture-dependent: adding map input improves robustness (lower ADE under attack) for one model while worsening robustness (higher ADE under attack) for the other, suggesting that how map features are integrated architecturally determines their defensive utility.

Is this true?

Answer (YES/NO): NO